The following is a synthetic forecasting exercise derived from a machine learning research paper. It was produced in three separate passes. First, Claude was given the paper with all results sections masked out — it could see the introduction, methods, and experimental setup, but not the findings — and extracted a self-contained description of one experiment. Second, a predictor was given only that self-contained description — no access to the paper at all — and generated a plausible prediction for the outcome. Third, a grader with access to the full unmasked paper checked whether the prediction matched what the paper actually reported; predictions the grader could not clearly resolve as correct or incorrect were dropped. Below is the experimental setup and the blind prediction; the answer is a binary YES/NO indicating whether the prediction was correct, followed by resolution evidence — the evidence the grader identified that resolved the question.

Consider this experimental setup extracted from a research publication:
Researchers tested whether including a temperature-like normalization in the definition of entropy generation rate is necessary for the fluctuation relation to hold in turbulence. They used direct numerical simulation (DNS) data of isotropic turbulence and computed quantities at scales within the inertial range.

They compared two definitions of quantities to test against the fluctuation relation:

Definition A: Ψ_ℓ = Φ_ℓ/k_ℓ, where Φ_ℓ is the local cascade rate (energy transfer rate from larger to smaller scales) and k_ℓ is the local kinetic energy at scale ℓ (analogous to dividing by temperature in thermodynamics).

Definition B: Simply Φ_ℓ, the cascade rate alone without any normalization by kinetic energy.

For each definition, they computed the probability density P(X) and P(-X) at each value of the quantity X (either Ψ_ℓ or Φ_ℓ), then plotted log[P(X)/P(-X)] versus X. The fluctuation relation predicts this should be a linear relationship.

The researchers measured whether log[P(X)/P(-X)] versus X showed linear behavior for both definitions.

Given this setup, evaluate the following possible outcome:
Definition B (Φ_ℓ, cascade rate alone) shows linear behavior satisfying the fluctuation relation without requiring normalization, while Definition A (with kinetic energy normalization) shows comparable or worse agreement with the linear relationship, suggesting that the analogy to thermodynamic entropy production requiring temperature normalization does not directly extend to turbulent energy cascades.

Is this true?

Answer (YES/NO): NO